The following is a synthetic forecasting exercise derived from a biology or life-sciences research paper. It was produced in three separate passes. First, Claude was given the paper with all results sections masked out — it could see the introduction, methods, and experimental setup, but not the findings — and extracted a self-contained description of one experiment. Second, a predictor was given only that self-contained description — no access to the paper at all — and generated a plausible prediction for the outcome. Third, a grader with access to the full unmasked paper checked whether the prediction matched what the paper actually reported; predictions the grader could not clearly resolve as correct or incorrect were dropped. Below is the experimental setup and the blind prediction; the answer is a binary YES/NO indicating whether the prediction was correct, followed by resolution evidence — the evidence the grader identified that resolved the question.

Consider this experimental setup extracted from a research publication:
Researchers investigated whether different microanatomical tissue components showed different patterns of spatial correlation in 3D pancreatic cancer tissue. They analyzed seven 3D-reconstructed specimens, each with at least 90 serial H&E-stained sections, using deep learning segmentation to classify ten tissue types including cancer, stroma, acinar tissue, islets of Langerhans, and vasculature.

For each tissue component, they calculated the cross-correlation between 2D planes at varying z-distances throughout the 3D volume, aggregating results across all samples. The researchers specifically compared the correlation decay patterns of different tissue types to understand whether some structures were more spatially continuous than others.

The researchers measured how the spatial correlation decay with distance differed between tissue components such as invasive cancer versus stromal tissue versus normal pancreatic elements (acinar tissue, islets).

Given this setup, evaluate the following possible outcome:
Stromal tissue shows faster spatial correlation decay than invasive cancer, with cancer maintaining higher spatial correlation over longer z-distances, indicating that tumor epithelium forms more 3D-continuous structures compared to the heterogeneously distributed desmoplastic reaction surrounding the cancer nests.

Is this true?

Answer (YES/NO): NO